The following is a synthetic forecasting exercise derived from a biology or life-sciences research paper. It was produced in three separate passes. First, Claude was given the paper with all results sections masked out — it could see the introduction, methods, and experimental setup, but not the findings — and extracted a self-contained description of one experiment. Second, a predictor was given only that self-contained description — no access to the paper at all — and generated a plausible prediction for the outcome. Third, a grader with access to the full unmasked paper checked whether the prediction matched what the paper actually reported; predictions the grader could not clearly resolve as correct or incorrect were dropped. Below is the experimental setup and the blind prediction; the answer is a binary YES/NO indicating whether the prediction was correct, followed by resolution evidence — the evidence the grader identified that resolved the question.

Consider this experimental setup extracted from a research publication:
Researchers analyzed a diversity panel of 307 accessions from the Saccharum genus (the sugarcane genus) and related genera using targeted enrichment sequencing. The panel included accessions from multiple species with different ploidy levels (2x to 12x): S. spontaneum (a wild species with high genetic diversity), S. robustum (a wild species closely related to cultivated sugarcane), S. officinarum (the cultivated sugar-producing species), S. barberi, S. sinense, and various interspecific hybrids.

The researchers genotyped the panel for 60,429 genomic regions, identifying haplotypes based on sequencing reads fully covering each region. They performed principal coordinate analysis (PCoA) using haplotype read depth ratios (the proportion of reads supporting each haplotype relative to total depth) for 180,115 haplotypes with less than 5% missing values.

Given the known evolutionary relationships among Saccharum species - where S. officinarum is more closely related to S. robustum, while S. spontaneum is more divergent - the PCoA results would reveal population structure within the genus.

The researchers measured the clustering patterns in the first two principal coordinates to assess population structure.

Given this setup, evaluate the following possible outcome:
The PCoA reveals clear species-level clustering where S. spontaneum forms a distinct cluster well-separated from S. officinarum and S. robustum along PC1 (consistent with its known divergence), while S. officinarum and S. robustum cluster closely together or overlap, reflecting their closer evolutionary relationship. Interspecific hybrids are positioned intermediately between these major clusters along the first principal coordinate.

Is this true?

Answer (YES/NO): YES